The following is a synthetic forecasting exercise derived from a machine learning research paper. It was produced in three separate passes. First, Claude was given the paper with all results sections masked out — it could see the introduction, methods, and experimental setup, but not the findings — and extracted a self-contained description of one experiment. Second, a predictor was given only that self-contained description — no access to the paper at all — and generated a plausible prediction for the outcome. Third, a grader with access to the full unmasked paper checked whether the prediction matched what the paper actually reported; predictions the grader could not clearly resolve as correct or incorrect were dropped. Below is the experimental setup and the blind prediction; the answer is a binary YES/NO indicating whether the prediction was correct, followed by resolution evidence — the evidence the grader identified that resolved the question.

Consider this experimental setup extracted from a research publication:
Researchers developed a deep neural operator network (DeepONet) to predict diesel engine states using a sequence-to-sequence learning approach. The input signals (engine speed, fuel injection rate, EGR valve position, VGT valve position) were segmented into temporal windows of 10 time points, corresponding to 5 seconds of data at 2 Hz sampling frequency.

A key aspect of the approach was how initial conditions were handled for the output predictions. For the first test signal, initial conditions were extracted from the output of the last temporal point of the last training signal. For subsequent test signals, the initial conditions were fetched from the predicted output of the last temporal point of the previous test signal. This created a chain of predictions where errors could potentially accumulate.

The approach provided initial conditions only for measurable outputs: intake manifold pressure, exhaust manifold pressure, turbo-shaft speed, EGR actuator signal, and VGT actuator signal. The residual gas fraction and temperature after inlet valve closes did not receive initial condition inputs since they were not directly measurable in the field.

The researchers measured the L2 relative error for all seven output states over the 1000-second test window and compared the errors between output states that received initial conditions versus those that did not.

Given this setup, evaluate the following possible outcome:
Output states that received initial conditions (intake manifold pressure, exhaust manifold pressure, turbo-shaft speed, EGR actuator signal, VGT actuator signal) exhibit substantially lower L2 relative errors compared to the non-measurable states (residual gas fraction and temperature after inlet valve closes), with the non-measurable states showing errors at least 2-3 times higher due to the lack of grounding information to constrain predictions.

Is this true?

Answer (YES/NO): NO